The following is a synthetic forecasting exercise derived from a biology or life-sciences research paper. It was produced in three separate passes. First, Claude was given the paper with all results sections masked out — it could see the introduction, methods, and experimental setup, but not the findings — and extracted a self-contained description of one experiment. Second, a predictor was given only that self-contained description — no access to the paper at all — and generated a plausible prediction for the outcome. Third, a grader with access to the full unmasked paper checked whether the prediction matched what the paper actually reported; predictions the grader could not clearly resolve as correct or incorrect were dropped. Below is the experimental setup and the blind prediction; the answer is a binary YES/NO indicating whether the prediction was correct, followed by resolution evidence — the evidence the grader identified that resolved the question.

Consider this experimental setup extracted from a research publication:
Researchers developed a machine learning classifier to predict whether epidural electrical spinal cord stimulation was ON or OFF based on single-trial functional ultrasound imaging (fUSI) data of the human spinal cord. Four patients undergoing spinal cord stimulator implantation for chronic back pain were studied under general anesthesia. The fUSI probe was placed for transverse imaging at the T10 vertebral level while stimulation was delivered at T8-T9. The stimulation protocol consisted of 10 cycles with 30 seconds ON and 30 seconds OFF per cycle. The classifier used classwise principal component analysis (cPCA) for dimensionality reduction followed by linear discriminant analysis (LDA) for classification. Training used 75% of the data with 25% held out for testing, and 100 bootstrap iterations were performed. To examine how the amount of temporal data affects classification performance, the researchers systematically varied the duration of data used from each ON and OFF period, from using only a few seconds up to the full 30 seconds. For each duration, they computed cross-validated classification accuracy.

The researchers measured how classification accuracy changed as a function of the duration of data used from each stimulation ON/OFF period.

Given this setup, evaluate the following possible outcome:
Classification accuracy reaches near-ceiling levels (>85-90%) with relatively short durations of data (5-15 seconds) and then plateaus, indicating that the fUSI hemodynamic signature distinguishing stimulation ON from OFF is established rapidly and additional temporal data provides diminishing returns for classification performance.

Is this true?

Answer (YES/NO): NO